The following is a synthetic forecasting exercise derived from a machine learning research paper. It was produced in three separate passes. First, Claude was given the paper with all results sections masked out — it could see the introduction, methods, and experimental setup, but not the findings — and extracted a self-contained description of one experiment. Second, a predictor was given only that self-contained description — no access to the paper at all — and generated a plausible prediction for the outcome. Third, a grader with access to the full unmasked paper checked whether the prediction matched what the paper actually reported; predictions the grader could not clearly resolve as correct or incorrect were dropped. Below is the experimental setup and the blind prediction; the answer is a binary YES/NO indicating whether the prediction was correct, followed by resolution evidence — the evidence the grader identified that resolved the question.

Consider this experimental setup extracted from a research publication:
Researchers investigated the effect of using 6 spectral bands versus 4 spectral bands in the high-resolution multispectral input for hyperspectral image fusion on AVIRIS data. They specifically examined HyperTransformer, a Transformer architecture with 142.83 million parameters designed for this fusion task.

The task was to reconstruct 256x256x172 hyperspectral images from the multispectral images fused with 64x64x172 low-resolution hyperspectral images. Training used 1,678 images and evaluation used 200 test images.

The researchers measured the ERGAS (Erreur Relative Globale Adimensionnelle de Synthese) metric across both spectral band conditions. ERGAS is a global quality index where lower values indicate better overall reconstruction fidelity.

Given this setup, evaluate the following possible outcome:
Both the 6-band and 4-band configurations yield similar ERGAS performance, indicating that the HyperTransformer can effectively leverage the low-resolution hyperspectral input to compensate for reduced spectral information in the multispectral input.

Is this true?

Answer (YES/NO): NO